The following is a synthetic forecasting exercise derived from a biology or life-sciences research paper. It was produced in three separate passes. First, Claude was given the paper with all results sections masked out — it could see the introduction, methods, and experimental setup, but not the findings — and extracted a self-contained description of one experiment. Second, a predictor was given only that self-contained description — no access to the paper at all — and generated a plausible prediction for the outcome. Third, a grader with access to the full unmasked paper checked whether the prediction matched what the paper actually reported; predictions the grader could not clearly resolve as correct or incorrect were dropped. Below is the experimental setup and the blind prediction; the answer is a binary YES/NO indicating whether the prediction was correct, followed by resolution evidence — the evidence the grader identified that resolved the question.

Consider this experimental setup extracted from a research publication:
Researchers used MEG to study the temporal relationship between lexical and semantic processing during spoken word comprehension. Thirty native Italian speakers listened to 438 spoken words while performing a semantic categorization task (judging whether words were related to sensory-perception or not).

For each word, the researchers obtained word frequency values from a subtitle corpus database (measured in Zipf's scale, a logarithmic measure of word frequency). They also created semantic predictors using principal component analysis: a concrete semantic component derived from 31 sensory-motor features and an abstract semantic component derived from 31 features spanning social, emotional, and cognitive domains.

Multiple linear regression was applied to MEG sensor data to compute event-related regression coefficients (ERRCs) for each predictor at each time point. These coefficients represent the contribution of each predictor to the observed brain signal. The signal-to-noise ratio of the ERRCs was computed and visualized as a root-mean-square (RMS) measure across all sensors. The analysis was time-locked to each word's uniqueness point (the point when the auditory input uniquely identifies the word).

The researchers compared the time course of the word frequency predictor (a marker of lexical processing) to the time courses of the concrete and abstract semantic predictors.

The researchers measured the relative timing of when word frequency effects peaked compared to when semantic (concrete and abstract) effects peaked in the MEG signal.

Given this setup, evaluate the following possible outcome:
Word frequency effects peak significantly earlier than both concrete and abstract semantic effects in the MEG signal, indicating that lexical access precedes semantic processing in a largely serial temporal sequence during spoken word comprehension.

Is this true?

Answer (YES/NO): YES